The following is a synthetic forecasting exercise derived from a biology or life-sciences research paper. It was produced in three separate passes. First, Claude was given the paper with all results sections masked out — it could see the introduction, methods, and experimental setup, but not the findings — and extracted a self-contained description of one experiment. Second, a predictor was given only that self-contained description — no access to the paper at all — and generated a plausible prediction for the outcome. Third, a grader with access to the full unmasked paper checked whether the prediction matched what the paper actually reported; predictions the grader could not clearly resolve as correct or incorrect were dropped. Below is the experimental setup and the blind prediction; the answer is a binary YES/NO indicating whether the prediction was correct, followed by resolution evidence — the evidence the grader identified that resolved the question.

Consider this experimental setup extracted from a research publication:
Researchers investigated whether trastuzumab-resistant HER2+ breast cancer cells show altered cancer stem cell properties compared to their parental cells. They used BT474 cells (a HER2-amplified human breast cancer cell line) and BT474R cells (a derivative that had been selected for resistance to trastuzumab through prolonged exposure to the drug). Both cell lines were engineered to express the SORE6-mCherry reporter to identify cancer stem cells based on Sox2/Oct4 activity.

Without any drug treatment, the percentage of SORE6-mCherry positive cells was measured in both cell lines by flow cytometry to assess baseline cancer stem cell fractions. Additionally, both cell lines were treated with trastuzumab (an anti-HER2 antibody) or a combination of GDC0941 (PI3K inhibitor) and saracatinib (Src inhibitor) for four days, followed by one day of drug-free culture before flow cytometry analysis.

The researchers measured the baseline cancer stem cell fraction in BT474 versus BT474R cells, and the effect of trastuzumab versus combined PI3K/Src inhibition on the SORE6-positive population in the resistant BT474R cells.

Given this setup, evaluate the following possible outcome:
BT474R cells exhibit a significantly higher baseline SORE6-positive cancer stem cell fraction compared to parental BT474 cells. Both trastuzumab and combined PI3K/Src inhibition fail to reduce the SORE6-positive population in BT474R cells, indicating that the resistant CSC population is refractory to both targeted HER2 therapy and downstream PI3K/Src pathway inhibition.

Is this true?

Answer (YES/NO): NO